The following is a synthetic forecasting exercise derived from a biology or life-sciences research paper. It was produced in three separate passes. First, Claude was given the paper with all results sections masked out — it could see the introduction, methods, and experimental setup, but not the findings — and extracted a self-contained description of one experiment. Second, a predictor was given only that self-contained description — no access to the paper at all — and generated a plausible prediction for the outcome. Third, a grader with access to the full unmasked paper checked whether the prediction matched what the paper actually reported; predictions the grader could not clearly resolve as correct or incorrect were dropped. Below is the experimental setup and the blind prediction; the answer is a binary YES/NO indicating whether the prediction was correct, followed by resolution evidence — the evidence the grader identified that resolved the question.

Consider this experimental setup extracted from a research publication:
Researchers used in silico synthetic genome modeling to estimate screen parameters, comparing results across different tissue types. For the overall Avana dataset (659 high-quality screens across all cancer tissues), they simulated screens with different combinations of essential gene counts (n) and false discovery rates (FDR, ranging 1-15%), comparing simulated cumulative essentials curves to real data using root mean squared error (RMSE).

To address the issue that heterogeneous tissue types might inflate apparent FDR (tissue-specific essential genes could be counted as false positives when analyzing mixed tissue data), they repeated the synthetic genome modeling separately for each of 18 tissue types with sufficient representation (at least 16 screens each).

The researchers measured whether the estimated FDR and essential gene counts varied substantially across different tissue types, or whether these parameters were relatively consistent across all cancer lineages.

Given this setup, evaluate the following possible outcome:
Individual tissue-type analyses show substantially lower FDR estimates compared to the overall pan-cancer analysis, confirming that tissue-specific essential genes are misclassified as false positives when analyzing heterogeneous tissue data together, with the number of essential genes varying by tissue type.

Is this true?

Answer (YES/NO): NO